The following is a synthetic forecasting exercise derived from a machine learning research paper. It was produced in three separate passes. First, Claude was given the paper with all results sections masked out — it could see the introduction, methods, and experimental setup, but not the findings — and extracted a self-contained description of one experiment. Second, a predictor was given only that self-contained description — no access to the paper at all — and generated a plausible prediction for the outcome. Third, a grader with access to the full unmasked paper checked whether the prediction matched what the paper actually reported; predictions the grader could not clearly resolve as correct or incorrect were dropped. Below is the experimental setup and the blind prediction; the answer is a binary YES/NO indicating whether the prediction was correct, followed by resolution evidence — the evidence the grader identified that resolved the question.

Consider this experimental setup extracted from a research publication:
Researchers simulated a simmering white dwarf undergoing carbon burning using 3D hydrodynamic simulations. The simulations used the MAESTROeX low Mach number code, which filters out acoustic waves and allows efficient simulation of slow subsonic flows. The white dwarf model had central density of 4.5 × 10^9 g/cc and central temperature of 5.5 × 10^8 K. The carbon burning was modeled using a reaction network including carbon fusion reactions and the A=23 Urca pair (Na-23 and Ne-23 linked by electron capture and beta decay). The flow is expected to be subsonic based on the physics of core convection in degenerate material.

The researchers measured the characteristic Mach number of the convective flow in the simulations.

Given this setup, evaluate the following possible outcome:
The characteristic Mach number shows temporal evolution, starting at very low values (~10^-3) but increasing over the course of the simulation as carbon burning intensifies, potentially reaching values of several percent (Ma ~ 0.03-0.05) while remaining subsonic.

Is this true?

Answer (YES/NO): NO